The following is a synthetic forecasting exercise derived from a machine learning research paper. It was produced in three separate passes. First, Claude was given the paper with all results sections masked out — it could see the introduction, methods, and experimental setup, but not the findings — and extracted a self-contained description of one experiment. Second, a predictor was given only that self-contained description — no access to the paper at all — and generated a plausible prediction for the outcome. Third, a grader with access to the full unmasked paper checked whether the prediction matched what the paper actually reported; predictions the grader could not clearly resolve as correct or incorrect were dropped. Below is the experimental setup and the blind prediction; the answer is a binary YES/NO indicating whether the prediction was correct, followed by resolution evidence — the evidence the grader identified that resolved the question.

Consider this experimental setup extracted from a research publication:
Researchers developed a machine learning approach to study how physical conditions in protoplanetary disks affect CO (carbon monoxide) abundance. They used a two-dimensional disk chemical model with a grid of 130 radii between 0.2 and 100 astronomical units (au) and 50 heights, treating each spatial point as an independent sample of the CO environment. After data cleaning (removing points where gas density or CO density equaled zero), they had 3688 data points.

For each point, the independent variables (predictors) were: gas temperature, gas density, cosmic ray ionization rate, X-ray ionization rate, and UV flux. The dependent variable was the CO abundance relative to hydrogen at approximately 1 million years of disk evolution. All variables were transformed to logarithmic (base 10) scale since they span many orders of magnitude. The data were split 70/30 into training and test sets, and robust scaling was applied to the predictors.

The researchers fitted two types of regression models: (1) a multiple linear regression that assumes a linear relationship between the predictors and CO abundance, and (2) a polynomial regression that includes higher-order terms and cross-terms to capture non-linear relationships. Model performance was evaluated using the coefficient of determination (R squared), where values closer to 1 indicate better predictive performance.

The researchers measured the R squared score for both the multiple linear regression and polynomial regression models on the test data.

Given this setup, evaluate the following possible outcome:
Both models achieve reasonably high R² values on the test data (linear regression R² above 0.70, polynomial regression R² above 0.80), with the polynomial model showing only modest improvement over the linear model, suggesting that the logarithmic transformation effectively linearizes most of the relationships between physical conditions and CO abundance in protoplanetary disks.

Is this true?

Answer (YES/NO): NO